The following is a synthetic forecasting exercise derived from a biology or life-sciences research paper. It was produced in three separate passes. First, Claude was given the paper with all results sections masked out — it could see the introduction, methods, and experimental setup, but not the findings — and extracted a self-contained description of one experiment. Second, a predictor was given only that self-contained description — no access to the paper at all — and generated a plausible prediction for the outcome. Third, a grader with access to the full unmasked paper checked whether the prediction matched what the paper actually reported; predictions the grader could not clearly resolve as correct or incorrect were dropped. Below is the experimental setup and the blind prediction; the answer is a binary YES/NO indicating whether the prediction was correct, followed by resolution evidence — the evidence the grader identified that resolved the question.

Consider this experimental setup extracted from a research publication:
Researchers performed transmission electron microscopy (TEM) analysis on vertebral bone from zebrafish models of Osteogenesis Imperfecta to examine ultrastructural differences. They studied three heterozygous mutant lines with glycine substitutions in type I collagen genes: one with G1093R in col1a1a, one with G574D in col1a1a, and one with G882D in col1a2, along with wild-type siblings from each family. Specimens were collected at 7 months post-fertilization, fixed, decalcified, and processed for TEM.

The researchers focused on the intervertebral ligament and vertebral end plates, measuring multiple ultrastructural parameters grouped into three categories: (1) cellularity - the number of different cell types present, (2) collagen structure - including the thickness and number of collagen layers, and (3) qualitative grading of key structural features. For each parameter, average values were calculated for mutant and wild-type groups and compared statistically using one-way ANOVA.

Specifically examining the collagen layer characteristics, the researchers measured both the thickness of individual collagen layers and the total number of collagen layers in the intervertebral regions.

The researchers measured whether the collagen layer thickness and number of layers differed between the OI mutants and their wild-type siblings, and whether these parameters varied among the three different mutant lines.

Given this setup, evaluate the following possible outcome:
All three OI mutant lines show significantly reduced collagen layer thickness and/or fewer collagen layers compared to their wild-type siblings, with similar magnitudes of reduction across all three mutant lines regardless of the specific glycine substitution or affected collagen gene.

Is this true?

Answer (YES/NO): NO